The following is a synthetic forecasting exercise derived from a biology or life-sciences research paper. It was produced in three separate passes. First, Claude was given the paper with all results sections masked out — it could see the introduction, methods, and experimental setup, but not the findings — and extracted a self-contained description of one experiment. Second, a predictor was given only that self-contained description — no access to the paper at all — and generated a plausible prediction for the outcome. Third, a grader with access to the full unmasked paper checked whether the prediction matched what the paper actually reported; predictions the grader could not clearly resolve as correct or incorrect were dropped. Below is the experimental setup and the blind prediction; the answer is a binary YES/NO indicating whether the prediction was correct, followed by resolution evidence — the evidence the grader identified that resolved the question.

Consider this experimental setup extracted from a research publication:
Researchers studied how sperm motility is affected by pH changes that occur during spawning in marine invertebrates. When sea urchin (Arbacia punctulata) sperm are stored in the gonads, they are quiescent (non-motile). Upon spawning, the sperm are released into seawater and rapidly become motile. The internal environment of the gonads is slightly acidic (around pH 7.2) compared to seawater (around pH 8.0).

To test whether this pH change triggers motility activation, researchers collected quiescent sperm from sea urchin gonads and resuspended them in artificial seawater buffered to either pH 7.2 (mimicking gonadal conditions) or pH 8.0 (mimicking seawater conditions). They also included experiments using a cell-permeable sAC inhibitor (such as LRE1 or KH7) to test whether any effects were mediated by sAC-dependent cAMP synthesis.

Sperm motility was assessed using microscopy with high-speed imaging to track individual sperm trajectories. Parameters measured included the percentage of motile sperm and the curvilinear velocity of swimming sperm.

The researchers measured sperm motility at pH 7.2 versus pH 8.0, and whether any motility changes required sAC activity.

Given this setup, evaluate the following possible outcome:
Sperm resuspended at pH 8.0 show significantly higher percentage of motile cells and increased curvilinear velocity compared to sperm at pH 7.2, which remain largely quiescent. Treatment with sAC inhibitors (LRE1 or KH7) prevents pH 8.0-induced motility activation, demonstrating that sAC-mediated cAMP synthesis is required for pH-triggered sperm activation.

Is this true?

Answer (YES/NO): NO